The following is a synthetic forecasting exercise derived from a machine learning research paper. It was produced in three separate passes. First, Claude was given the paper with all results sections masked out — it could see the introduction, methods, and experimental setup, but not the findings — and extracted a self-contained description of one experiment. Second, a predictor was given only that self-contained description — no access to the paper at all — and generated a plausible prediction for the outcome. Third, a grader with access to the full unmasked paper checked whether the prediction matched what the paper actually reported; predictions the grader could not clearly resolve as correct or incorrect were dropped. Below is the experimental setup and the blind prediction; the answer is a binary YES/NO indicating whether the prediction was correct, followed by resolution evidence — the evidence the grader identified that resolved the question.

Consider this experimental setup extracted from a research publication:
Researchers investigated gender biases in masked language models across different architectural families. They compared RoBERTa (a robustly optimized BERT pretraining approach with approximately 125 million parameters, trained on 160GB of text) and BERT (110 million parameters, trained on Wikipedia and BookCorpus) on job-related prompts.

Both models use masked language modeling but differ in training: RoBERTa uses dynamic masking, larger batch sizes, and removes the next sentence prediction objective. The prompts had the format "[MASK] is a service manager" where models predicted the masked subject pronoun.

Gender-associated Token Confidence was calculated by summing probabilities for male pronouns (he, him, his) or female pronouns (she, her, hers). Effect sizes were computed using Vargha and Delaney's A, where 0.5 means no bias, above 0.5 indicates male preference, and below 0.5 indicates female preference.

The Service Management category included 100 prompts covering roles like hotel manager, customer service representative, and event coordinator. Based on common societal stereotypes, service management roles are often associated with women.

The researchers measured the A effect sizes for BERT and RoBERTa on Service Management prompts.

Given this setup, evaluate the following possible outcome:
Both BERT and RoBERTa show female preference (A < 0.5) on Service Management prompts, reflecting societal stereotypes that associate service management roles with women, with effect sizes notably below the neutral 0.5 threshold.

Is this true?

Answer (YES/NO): NO